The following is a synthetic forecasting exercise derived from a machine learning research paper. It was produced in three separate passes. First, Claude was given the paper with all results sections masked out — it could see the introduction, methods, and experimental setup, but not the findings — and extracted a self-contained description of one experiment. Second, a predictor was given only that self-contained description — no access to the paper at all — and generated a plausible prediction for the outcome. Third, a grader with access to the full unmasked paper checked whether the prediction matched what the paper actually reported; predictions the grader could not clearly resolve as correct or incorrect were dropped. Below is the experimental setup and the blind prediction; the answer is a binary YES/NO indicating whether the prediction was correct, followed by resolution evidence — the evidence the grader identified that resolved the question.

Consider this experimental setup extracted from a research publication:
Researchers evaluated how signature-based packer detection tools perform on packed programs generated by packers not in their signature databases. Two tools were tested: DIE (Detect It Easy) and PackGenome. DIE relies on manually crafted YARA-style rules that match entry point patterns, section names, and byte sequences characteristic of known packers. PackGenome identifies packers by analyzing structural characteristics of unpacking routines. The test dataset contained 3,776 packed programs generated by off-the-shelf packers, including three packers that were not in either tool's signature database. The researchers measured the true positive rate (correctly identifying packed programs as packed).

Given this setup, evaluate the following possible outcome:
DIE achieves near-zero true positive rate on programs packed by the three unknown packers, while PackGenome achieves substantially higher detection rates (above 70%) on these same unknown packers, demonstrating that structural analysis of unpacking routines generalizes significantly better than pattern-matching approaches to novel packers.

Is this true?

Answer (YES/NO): NO